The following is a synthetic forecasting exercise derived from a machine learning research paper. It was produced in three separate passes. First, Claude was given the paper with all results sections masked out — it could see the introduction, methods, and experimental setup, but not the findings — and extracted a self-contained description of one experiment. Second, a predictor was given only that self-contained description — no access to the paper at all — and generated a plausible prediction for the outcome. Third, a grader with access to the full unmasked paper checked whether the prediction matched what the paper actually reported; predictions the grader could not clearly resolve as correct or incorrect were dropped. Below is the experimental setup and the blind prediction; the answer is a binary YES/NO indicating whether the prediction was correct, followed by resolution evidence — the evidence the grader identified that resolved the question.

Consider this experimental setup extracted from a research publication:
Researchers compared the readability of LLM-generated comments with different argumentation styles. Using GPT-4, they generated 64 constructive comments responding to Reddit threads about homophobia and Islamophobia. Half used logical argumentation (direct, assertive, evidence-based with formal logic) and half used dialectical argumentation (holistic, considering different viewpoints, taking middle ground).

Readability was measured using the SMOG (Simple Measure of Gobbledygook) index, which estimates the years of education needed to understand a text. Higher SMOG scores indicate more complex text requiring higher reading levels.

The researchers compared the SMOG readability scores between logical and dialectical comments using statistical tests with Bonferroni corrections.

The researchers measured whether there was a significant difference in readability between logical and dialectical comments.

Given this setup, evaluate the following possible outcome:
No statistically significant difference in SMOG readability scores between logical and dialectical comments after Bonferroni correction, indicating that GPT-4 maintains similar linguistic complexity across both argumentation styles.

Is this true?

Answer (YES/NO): NO